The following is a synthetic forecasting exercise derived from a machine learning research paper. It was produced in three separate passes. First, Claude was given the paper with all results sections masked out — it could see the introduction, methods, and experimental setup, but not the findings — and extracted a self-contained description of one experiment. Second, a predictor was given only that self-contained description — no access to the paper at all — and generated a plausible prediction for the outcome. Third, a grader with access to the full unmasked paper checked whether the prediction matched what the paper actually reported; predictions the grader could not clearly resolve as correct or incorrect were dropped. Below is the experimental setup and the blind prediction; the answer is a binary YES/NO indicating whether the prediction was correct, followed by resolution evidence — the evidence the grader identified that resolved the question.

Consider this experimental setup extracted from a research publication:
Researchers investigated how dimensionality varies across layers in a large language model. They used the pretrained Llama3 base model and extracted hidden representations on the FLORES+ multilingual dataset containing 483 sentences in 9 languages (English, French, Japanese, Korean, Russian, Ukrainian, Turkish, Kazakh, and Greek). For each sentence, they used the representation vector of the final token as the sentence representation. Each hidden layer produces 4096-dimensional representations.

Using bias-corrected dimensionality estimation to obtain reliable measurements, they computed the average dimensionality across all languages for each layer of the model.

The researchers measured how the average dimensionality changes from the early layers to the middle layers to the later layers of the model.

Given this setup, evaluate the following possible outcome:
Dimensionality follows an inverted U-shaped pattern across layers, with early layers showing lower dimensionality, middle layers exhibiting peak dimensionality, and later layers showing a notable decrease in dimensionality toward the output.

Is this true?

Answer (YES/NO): YES